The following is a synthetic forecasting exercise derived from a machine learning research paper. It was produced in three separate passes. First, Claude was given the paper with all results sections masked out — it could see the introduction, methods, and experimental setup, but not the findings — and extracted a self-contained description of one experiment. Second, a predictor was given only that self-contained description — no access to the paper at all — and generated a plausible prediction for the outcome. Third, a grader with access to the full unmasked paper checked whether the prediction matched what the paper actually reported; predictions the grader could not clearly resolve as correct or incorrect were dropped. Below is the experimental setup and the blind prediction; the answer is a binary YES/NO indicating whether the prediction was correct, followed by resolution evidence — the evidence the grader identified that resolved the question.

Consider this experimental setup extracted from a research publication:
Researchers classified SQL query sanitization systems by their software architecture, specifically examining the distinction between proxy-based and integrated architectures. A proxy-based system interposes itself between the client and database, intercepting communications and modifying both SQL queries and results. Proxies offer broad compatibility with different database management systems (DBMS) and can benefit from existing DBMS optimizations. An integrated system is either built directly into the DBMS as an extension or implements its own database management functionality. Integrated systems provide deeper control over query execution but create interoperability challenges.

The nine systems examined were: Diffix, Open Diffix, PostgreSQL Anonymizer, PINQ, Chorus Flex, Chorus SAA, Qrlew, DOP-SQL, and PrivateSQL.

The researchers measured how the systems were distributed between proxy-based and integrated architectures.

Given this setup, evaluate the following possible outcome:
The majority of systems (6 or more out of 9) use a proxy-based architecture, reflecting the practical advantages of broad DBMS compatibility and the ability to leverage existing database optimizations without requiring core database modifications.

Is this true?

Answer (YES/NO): NO